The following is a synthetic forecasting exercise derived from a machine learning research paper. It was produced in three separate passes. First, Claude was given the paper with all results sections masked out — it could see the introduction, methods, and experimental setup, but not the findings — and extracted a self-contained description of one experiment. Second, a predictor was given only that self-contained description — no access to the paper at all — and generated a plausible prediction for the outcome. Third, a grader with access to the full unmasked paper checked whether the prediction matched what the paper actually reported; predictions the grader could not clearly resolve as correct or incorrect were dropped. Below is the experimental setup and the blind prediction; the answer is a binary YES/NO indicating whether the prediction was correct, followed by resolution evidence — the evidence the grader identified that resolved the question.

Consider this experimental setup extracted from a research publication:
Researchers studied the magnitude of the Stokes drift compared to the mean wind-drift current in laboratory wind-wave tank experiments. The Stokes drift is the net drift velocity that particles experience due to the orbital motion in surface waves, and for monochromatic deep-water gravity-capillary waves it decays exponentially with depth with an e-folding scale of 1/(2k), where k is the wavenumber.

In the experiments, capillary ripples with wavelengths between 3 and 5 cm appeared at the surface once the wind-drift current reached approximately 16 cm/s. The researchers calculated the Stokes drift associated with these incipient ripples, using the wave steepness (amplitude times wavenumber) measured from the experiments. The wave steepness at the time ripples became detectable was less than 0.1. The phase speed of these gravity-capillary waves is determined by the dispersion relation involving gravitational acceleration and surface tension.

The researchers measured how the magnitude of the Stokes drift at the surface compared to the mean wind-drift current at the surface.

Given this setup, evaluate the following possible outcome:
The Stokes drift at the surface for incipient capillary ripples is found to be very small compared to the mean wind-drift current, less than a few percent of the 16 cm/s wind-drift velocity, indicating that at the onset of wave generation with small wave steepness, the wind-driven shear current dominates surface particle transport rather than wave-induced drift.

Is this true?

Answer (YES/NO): YES